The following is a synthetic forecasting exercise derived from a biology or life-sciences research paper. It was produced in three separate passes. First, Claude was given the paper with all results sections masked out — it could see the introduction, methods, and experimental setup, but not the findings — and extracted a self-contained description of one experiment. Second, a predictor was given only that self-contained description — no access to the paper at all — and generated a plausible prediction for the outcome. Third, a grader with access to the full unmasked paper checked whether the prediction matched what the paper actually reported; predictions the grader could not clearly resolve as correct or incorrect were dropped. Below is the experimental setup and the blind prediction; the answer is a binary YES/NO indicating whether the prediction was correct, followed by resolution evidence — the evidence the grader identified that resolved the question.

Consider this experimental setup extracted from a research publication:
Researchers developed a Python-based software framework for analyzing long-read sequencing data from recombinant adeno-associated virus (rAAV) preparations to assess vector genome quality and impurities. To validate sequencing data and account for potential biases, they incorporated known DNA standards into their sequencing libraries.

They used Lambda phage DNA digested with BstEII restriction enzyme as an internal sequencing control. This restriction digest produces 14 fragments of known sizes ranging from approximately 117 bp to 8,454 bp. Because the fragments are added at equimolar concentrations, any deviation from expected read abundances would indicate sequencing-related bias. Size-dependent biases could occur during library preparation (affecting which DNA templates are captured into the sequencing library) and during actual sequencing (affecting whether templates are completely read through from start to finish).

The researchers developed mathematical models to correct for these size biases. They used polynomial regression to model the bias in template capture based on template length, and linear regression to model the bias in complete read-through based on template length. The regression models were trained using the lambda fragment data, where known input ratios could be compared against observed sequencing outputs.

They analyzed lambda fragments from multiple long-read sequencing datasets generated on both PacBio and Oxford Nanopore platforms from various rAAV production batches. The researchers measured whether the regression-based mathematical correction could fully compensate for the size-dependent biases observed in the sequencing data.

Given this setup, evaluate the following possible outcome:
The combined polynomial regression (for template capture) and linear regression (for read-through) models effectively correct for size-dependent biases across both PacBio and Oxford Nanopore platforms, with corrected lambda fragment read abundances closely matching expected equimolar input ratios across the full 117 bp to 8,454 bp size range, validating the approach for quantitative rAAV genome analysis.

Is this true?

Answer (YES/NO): NO